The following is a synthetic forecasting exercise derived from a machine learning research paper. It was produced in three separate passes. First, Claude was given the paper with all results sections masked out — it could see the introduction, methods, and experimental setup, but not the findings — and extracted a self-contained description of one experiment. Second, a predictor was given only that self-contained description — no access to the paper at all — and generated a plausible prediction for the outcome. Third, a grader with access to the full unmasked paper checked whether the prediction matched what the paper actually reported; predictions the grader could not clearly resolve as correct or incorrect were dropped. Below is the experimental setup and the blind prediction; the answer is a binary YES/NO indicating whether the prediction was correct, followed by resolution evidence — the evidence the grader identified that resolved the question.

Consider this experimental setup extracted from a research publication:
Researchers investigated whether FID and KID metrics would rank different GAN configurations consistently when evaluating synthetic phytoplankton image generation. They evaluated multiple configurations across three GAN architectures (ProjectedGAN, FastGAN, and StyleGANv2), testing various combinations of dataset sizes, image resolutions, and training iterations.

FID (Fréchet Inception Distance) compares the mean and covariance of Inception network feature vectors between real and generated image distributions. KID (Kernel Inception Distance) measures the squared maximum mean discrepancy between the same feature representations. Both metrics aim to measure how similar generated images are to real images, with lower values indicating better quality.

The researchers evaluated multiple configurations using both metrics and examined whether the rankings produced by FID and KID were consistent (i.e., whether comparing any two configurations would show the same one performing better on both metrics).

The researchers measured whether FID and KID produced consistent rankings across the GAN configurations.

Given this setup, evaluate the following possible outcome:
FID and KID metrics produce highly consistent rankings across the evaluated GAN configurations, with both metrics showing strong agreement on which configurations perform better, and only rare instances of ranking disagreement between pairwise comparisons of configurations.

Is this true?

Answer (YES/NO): NO